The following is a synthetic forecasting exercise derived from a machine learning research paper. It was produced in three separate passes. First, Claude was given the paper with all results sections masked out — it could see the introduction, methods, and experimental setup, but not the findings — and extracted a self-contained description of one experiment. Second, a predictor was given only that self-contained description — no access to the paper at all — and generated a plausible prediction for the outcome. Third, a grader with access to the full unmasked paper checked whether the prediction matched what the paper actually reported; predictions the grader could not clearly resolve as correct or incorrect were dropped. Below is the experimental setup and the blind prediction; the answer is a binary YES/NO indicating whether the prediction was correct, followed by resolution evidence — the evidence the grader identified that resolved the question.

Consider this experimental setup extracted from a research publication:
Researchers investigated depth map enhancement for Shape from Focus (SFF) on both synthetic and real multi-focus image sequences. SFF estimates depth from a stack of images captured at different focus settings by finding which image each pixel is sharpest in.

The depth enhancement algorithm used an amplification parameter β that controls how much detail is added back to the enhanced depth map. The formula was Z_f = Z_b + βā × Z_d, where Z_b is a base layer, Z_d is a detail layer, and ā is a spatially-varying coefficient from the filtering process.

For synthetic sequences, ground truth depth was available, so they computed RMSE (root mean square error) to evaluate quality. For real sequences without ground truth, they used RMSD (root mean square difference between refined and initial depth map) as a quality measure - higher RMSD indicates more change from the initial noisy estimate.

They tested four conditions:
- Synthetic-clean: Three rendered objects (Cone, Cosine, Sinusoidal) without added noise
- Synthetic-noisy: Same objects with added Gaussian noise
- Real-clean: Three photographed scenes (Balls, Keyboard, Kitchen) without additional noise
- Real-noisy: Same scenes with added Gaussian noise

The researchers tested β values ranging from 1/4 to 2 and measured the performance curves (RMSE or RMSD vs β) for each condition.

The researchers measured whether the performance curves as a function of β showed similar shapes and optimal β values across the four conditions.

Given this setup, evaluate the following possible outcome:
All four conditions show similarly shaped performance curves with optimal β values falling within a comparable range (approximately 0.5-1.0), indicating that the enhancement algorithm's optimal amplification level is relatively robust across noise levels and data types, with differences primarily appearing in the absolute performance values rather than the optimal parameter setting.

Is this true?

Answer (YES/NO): YES